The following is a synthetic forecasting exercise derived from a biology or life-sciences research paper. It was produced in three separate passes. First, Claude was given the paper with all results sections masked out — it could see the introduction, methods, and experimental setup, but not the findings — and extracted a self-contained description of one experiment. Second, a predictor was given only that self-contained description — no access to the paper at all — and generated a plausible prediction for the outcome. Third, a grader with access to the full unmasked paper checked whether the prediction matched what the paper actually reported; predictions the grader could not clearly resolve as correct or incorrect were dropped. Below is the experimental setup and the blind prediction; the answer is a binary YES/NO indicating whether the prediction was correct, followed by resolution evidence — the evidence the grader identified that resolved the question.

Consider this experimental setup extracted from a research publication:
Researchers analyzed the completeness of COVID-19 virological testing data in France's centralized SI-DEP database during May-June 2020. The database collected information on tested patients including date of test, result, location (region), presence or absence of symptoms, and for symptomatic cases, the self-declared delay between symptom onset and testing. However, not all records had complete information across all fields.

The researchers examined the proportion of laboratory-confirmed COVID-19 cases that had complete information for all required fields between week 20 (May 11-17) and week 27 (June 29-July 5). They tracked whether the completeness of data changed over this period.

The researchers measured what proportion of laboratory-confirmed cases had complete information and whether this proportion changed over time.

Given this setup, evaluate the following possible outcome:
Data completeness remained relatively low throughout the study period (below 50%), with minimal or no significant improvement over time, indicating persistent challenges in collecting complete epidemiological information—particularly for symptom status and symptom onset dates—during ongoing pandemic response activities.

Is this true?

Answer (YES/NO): NO